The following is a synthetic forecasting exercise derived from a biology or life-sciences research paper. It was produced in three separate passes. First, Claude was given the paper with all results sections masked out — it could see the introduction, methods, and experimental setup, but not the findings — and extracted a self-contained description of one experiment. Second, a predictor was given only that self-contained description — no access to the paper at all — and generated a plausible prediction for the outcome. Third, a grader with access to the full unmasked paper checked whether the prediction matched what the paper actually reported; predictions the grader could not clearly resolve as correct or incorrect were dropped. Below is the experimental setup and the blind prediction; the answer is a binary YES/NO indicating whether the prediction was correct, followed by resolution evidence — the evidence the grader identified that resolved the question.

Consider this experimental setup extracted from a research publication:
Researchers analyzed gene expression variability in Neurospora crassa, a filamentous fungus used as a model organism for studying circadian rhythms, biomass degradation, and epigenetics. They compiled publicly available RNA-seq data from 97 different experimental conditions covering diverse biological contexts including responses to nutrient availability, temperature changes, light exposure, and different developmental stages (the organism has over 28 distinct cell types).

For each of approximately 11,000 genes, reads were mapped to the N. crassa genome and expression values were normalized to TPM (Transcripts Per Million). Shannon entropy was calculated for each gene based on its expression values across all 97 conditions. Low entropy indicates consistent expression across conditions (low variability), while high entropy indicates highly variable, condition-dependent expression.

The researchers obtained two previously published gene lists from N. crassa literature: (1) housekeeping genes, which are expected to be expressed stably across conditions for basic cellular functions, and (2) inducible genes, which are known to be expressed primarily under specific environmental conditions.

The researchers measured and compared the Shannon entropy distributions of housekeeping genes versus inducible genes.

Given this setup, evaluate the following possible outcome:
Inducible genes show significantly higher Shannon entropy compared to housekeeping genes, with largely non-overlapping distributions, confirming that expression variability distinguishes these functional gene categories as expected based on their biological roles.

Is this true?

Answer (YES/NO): NO